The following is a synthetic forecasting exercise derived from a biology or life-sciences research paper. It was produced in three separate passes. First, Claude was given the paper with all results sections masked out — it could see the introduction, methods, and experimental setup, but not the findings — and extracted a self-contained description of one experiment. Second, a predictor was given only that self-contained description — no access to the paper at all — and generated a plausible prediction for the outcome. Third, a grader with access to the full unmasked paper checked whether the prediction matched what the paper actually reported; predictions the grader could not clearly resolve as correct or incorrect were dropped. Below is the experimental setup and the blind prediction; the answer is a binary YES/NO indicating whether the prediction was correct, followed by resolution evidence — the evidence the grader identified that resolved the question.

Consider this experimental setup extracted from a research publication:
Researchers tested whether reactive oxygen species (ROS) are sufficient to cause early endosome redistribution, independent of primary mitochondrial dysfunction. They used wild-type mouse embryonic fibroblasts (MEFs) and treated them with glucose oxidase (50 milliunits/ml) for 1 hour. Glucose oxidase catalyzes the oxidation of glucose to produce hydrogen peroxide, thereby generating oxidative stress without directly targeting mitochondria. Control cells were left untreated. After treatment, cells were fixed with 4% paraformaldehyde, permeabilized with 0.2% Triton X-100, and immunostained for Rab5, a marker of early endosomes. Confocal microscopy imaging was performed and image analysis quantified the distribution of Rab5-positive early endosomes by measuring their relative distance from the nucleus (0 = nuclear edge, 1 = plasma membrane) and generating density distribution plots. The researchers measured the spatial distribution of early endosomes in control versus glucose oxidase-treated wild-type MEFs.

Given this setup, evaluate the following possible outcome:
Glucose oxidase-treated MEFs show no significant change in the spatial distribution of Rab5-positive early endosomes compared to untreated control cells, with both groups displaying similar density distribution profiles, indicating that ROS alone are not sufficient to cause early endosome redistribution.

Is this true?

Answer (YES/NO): NO